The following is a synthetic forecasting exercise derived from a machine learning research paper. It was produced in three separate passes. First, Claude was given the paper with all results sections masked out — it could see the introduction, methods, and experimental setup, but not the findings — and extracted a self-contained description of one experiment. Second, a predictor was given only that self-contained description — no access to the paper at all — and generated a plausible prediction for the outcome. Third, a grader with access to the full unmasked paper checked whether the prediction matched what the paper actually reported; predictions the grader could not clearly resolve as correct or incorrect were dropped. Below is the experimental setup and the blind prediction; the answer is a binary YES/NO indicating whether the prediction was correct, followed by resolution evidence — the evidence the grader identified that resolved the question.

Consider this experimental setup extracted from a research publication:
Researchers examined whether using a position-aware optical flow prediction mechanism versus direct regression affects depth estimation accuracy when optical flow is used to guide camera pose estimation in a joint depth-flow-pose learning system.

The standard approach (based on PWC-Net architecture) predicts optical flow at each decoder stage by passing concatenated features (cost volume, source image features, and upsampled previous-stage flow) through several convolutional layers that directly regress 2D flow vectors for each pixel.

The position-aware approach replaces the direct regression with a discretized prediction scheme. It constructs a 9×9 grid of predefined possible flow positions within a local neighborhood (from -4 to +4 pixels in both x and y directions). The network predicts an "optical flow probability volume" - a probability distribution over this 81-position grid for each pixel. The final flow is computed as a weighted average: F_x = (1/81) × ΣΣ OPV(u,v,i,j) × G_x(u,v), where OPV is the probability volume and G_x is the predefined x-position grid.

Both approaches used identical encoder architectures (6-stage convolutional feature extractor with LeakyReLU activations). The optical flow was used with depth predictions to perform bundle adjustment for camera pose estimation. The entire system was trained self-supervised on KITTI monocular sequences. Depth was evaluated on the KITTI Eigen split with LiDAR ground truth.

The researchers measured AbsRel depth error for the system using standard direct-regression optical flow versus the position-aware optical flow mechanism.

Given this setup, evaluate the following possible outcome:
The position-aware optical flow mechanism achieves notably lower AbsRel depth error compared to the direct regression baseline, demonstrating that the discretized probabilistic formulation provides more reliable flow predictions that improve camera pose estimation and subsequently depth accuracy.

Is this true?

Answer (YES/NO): NO